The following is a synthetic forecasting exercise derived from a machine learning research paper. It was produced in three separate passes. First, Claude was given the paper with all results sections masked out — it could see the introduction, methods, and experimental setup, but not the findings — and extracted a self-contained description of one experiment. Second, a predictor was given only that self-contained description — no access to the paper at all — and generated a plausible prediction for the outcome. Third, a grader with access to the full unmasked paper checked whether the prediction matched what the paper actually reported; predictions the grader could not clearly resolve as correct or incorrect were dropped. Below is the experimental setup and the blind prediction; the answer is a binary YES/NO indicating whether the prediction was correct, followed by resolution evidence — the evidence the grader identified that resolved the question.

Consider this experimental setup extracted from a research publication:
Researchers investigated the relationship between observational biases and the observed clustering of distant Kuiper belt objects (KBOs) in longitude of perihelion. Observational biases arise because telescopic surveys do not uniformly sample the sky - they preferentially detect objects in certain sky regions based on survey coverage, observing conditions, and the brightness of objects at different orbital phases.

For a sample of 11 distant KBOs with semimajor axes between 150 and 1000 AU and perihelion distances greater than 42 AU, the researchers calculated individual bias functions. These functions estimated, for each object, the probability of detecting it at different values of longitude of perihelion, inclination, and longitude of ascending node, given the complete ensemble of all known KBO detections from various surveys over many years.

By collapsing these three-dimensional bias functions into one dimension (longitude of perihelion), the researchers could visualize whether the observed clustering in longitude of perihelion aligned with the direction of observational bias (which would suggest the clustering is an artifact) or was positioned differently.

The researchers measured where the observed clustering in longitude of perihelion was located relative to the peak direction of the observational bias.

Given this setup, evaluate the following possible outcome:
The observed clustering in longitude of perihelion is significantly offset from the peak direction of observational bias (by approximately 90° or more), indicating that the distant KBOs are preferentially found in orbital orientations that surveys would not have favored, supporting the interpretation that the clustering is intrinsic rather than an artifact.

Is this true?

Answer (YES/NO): YES